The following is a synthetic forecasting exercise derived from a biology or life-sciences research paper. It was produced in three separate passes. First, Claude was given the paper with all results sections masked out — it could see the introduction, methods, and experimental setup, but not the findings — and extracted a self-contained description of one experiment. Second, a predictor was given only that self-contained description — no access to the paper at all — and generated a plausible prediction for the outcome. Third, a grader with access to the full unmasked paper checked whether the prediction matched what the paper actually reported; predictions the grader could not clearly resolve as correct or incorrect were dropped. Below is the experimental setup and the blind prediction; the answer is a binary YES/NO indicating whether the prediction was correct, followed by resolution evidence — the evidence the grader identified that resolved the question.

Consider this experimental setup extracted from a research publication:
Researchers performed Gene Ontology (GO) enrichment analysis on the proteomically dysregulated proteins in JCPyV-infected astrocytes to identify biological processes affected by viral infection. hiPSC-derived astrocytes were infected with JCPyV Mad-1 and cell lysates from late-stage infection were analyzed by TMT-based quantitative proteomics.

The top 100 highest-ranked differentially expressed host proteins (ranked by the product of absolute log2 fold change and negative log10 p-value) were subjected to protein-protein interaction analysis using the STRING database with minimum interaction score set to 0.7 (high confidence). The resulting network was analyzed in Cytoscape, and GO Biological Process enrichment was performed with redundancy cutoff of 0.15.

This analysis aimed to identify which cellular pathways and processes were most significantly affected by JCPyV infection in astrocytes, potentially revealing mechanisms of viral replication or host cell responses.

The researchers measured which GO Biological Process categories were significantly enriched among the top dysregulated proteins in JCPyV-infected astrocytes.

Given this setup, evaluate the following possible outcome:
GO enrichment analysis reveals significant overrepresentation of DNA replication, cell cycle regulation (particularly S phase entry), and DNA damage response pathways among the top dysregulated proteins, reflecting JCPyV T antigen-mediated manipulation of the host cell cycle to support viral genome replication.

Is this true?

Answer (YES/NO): YES